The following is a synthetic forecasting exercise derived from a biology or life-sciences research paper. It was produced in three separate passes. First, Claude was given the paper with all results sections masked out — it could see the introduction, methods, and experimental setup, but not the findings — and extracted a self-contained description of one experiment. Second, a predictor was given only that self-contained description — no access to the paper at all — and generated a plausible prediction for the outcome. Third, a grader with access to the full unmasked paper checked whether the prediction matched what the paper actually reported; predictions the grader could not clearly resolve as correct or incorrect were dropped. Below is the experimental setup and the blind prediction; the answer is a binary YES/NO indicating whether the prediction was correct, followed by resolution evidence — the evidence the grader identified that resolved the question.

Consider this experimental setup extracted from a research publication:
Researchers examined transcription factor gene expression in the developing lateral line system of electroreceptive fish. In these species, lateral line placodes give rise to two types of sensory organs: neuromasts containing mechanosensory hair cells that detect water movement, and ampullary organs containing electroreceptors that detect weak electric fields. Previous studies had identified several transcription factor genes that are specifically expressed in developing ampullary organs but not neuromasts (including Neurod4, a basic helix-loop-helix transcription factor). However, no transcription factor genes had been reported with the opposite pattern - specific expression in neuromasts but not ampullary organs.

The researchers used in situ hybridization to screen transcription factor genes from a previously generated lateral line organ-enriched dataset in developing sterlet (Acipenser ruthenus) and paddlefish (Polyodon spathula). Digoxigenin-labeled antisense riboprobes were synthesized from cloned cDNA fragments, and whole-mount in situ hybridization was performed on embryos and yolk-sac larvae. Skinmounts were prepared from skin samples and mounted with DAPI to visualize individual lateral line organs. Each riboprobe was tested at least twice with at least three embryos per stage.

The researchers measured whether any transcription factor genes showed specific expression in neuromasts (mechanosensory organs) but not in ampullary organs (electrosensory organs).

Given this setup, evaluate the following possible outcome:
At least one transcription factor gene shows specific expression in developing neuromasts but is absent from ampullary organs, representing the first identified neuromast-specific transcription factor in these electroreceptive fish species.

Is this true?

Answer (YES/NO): YES